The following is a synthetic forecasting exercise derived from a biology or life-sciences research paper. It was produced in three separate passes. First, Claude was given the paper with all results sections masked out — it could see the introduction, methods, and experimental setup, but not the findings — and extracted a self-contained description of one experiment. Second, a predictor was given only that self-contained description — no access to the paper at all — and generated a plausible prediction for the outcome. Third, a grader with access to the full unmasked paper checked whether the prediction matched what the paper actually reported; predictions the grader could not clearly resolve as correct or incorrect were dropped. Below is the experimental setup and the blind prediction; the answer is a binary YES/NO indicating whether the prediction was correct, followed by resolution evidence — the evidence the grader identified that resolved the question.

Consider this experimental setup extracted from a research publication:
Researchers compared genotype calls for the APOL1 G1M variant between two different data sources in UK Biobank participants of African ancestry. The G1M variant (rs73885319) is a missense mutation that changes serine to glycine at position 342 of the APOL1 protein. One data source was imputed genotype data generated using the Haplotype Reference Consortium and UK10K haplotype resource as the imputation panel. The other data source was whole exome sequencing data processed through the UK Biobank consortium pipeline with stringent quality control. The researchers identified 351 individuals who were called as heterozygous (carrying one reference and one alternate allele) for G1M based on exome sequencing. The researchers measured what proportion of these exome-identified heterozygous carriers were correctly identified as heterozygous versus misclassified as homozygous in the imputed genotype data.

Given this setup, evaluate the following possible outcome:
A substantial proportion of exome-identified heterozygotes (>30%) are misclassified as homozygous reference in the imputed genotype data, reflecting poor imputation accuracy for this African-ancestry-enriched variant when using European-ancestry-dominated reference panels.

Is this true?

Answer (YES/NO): NO